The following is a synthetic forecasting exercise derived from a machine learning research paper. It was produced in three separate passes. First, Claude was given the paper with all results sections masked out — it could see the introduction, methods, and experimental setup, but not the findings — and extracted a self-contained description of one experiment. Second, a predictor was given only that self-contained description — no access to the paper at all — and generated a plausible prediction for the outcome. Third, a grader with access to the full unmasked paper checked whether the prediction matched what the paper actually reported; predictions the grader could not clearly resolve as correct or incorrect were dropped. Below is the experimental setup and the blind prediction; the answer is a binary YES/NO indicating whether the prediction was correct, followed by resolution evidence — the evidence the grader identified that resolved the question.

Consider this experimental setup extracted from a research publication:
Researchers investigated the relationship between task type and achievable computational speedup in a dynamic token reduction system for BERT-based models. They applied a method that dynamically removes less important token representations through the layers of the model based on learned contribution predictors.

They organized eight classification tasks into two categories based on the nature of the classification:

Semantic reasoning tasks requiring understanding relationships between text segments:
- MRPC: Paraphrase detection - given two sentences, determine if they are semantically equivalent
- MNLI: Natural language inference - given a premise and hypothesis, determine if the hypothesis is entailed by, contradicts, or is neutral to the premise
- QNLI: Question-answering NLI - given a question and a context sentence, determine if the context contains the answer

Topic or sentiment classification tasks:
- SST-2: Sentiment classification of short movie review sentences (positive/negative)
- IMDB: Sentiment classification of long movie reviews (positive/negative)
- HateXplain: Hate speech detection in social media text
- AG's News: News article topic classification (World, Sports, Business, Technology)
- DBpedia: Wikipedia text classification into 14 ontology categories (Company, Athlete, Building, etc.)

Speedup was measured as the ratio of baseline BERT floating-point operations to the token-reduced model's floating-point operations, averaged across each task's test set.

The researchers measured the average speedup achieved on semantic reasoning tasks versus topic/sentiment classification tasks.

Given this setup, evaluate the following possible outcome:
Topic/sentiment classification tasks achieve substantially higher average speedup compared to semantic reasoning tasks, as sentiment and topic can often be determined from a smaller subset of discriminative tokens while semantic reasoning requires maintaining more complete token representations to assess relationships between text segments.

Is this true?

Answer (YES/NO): YES